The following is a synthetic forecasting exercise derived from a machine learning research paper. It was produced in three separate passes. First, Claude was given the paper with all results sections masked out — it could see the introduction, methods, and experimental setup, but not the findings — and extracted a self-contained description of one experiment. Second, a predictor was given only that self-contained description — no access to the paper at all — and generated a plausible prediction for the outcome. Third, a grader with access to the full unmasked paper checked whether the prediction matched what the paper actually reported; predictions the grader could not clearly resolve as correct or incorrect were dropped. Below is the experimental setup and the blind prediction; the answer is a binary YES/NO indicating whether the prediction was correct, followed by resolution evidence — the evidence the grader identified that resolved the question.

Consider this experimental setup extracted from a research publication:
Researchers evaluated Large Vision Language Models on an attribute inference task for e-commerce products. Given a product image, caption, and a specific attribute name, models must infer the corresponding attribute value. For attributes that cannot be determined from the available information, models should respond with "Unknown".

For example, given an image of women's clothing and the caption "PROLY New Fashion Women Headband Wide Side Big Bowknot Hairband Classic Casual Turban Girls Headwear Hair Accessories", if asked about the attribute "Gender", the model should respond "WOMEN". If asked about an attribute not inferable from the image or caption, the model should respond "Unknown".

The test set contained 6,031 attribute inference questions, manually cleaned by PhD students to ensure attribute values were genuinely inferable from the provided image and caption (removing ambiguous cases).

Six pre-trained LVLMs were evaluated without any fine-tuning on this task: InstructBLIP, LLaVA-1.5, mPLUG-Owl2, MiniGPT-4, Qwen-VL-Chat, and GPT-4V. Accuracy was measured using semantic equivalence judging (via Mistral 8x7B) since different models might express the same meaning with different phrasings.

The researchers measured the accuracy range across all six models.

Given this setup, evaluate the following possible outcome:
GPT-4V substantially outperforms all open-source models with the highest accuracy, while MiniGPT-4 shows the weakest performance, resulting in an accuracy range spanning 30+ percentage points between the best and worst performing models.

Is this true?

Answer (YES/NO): NO